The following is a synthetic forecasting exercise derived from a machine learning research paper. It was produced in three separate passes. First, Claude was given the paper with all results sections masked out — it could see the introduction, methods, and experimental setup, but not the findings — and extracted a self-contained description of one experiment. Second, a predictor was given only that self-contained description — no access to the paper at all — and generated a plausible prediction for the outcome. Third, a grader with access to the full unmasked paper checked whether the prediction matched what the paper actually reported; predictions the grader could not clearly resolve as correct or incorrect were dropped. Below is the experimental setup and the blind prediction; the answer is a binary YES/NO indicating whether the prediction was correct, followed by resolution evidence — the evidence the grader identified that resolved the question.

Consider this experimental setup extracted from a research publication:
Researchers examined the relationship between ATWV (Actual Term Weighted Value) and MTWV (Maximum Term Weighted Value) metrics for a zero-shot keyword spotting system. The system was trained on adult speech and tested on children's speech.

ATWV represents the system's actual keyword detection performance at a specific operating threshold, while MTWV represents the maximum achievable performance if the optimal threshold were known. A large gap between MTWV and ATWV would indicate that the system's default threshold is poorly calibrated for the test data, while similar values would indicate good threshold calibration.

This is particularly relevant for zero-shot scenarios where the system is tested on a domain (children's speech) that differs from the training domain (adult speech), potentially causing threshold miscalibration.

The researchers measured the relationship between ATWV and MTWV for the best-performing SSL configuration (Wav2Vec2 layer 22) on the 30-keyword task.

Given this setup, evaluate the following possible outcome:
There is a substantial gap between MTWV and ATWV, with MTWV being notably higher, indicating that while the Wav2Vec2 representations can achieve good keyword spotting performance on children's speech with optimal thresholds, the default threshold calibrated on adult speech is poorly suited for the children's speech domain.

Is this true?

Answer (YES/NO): NO